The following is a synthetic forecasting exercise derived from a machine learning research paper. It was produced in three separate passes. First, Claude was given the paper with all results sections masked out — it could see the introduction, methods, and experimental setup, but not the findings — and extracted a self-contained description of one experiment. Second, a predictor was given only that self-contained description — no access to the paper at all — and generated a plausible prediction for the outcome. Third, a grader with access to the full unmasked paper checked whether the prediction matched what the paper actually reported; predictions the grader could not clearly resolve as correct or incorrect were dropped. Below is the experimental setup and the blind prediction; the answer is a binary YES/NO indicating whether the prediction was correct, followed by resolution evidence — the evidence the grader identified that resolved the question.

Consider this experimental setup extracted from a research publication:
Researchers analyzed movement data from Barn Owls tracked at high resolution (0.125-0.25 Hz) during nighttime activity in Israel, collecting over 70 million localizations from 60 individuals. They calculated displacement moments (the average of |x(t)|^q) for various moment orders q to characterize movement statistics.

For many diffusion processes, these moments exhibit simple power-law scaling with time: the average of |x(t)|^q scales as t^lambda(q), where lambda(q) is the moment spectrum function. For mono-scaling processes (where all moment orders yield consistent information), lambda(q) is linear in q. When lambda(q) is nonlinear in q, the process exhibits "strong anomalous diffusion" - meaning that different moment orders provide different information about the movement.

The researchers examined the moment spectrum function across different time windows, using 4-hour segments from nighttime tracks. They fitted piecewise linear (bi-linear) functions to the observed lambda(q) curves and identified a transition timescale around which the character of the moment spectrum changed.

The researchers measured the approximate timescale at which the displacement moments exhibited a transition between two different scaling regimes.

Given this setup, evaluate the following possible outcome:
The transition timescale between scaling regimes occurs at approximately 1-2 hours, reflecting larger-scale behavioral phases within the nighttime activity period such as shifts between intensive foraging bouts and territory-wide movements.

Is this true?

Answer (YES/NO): NO